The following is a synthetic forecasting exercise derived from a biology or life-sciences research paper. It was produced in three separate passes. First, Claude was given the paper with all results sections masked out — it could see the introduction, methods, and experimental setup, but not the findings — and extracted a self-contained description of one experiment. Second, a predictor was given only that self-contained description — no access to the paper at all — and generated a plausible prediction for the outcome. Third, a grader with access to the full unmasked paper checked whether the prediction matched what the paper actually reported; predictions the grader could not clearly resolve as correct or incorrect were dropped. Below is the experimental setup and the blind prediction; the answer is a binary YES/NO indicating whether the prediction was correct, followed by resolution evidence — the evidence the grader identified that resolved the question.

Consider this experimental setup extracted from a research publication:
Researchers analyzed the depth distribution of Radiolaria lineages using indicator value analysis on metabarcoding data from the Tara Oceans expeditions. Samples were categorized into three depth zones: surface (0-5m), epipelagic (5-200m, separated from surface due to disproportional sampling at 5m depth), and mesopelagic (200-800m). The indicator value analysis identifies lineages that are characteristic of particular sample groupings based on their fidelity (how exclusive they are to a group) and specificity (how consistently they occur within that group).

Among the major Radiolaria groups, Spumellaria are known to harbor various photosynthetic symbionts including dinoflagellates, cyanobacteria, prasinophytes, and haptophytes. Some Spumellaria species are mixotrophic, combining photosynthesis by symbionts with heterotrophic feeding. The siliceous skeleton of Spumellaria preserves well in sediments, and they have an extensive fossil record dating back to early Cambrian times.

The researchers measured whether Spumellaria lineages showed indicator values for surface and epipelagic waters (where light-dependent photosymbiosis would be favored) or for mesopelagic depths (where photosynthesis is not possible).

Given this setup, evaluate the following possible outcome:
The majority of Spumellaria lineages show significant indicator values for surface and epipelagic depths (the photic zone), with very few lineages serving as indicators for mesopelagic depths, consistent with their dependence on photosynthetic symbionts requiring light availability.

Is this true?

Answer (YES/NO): NO